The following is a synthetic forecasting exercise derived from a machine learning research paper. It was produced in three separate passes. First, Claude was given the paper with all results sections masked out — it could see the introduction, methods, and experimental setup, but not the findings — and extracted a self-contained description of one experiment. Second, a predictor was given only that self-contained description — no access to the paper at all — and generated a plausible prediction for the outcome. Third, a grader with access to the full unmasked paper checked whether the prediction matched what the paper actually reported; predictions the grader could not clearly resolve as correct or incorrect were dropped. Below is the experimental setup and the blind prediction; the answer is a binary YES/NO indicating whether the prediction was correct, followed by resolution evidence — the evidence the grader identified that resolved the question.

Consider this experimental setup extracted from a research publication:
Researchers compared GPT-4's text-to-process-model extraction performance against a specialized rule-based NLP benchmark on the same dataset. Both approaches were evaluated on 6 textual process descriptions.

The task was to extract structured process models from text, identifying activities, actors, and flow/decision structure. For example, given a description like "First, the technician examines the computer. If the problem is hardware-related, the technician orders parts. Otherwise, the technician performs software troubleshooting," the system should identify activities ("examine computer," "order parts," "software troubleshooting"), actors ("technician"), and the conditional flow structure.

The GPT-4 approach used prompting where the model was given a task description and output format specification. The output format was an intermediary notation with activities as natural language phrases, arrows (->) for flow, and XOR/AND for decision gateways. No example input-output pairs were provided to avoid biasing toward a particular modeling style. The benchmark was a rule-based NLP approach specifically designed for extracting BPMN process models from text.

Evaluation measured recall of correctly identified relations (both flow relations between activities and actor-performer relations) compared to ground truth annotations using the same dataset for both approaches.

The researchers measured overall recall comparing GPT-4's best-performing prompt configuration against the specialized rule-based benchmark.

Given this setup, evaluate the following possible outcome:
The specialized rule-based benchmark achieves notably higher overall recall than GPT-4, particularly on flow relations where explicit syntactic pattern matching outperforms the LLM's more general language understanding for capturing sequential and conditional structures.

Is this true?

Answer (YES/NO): NO